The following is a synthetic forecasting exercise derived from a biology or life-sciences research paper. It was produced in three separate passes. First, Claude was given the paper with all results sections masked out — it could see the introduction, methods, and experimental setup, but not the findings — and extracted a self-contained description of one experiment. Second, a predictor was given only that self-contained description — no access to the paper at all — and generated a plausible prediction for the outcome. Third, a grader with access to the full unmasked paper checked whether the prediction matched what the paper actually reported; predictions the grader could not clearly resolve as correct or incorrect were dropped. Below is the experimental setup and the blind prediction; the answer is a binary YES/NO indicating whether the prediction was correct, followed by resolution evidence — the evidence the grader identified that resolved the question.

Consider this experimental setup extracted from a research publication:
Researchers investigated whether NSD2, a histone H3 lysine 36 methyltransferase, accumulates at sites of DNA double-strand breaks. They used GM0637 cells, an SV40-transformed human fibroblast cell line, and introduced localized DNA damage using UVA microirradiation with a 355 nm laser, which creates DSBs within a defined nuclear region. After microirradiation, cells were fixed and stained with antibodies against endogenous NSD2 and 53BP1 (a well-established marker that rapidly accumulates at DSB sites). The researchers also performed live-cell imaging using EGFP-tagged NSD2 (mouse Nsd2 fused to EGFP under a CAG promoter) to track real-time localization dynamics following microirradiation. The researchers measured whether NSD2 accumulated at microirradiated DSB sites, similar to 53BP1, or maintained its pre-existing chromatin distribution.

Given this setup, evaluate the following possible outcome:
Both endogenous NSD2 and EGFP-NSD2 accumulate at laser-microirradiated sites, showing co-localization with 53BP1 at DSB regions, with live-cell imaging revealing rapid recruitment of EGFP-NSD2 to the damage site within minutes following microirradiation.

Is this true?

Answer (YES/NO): NO